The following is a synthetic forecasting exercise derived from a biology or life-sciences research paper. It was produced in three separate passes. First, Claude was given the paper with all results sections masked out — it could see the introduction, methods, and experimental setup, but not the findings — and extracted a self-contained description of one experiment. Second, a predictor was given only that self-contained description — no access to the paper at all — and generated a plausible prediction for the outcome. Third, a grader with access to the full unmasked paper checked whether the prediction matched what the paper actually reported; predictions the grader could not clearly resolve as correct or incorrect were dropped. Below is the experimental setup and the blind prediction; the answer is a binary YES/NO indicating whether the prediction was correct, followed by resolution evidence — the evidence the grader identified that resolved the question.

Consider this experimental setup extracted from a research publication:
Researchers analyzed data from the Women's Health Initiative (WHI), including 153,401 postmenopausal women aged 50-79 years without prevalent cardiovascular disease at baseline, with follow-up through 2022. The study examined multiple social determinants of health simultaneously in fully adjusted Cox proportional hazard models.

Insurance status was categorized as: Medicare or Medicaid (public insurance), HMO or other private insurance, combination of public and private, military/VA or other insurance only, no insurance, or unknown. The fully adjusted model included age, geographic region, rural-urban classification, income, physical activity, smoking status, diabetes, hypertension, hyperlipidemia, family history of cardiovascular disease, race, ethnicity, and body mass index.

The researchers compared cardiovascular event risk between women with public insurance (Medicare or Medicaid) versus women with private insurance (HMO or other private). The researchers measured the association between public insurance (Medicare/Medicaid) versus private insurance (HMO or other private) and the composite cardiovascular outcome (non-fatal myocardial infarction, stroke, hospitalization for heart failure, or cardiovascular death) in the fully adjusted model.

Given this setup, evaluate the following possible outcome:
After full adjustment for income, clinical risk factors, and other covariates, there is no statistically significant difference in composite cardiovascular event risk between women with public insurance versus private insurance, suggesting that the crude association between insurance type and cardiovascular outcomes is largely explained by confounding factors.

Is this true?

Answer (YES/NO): NO